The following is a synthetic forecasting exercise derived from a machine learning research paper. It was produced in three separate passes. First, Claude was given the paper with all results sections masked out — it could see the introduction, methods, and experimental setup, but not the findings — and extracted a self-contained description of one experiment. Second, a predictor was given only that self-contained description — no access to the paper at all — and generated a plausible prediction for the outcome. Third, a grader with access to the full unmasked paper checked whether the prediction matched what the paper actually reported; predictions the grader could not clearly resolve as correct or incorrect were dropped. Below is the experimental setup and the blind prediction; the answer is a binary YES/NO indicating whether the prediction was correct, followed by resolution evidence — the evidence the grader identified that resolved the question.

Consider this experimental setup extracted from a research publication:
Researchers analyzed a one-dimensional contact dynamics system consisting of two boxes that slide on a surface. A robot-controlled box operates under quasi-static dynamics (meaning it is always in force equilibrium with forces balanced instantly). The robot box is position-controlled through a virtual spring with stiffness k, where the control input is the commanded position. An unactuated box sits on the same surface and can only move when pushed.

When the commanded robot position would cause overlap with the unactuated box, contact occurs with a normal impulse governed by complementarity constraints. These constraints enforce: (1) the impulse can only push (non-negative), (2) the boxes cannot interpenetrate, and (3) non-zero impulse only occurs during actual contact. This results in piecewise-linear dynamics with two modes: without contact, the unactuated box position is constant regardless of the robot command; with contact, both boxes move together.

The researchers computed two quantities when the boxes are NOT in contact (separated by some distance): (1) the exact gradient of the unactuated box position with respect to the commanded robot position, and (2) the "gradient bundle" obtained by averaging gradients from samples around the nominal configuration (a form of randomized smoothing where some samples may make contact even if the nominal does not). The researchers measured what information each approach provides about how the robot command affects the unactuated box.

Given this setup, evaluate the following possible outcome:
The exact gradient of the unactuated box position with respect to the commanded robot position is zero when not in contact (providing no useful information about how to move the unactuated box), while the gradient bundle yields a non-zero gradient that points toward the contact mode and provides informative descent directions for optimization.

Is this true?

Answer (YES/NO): YES